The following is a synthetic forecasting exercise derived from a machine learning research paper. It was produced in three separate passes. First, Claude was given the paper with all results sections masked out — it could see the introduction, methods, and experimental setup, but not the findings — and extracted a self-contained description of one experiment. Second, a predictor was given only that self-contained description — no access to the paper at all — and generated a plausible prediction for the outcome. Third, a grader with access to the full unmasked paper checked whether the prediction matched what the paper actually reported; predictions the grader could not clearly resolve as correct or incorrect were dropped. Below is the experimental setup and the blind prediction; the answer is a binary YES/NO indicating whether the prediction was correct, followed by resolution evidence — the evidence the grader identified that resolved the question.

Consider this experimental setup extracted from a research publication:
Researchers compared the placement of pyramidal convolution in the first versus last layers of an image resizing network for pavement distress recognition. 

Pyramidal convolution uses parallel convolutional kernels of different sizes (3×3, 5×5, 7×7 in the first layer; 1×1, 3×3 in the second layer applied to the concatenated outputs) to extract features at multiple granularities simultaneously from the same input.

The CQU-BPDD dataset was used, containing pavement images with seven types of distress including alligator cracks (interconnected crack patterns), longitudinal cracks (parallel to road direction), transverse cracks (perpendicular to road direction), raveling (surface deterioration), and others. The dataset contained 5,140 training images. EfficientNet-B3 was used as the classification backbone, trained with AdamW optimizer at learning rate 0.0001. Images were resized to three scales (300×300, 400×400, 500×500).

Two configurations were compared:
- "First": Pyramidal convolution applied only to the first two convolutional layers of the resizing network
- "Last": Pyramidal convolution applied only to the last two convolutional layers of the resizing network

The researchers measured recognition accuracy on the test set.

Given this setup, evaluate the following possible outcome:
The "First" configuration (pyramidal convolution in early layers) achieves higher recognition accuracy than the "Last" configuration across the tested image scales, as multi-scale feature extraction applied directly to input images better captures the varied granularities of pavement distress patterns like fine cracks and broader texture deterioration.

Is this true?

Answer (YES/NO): YES